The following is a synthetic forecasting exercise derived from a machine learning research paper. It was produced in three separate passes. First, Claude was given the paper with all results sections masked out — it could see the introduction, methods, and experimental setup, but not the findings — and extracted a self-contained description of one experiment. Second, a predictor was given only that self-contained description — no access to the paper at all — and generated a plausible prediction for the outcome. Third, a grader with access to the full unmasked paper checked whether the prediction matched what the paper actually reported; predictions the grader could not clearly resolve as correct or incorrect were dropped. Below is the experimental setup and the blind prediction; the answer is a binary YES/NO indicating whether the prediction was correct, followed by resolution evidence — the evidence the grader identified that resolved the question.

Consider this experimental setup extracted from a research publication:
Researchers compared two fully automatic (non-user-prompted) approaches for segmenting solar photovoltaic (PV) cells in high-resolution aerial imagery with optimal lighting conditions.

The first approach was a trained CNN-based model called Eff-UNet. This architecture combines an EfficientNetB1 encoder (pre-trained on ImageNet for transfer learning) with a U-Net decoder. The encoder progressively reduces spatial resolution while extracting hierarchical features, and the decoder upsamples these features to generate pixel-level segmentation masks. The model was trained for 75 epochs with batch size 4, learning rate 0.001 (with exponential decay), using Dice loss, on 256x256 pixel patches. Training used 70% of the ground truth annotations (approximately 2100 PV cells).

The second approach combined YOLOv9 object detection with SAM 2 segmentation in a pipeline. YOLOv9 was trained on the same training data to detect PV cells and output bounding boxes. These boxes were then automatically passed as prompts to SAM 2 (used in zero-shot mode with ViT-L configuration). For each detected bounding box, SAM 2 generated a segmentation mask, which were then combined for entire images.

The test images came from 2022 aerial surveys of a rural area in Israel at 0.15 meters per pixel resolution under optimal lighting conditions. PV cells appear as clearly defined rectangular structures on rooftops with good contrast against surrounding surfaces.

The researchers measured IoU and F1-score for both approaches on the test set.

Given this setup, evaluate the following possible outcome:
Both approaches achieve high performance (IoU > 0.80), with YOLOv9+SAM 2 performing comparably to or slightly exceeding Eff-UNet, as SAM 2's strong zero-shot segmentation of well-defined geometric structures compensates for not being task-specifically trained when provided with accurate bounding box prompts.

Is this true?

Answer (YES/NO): NO